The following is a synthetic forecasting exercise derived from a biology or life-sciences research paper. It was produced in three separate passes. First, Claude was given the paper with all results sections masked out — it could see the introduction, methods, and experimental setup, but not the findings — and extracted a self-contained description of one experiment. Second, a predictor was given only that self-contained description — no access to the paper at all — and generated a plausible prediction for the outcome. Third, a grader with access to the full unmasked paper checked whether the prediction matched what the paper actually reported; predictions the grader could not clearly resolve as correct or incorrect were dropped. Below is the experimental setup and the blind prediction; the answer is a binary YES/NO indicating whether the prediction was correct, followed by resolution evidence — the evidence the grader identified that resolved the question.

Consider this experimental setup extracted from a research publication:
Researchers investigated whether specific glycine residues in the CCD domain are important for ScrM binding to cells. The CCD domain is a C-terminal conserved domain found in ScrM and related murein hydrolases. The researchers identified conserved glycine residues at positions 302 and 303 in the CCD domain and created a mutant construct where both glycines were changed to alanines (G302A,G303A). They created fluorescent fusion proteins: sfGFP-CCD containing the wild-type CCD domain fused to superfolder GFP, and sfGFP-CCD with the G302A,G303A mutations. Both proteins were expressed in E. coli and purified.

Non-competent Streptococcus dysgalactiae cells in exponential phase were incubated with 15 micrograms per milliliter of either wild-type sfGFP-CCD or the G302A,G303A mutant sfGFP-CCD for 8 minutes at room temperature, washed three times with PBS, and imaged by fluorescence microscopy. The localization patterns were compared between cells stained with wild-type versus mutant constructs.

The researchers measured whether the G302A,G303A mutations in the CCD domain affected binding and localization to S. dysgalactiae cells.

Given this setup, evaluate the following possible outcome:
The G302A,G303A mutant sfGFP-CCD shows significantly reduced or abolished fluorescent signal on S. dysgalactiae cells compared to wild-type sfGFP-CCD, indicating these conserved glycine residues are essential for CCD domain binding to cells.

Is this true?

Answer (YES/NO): YES